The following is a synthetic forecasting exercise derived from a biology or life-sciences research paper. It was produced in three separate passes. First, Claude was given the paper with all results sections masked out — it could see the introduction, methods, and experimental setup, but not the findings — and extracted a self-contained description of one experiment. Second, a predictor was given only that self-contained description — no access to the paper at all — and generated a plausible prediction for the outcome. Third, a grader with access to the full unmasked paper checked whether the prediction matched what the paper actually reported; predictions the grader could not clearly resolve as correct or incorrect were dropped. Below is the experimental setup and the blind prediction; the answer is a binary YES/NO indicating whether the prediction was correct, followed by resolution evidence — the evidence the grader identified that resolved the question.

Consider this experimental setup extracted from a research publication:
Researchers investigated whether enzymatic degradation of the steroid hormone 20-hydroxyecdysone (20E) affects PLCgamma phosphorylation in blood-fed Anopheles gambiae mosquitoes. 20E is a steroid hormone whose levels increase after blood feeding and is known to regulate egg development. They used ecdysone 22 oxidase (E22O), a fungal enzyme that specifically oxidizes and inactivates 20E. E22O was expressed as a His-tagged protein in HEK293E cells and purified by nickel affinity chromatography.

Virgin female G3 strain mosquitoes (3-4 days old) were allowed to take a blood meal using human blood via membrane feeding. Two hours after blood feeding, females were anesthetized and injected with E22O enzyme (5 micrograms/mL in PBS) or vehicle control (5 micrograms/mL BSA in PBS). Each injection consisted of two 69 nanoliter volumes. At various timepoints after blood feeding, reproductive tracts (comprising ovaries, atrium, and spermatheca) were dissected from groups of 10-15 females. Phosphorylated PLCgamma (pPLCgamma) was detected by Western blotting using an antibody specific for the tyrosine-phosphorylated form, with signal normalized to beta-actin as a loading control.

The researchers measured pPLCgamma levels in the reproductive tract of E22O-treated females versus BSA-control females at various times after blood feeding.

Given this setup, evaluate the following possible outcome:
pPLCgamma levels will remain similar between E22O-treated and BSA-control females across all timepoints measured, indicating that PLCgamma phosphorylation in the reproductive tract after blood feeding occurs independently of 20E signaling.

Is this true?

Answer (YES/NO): NO